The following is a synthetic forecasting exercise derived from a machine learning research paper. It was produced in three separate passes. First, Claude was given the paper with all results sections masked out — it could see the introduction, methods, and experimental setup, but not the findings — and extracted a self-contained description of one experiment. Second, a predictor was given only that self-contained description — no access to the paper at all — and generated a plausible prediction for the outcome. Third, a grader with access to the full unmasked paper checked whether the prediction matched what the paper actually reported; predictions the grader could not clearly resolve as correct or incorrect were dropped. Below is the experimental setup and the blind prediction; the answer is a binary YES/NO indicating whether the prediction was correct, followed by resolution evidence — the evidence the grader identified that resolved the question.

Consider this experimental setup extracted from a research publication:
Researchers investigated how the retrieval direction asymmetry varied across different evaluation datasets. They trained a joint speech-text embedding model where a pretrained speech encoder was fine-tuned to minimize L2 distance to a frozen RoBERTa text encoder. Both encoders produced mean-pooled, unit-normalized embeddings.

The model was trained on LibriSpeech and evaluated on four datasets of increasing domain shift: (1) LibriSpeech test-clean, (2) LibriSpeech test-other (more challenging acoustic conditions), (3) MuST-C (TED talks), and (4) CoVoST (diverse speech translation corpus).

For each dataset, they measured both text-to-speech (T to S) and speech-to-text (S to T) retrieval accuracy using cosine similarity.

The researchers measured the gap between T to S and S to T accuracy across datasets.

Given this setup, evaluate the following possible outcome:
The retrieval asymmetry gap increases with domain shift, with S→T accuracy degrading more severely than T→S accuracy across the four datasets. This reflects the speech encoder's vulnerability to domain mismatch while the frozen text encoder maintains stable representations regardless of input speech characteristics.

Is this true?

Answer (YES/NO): NO